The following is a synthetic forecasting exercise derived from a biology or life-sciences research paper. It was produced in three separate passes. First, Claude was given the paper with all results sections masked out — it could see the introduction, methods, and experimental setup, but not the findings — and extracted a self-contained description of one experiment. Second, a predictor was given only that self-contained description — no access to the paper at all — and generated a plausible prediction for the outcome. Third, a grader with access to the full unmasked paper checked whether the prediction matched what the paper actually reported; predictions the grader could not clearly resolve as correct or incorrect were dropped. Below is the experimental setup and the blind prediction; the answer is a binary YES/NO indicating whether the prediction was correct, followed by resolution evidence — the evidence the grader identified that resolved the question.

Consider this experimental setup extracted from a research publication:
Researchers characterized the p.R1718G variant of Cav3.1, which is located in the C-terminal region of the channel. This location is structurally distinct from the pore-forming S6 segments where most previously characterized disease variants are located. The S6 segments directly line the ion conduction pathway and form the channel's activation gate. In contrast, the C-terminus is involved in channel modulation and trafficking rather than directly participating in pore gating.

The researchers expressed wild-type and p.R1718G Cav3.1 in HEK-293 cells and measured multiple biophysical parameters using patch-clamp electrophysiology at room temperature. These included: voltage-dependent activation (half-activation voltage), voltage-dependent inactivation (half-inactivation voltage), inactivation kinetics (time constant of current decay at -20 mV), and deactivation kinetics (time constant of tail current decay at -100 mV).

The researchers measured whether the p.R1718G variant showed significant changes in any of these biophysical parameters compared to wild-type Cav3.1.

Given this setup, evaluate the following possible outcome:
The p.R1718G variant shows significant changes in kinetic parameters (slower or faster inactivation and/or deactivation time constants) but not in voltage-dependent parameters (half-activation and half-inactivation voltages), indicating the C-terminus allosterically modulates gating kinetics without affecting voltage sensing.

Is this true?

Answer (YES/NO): NO